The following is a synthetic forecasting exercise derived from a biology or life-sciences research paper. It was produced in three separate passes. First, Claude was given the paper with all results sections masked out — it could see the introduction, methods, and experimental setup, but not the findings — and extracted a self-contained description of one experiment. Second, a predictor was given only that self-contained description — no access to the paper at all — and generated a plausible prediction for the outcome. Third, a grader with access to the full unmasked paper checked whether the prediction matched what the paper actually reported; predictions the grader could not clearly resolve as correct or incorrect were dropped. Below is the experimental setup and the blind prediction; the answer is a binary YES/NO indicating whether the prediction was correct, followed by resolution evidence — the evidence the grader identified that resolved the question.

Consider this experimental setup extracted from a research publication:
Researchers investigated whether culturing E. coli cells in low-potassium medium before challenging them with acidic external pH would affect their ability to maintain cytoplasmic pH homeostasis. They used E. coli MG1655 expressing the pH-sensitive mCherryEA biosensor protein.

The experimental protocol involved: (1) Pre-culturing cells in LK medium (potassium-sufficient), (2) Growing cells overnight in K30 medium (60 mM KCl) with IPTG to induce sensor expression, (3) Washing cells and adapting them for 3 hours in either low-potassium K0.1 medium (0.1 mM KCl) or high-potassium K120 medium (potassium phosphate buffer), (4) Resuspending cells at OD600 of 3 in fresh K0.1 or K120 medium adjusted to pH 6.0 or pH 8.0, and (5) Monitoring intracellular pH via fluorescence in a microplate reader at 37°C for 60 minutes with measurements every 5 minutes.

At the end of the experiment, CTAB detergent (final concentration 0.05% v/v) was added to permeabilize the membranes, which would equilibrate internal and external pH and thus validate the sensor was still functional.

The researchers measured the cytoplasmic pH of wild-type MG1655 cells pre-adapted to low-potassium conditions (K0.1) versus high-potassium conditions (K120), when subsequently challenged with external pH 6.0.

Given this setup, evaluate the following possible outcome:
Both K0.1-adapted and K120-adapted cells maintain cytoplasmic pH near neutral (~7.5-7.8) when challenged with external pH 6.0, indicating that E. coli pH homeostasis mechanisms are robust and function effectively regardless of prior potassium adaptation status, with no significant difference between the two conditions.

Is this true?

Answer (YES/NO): NO